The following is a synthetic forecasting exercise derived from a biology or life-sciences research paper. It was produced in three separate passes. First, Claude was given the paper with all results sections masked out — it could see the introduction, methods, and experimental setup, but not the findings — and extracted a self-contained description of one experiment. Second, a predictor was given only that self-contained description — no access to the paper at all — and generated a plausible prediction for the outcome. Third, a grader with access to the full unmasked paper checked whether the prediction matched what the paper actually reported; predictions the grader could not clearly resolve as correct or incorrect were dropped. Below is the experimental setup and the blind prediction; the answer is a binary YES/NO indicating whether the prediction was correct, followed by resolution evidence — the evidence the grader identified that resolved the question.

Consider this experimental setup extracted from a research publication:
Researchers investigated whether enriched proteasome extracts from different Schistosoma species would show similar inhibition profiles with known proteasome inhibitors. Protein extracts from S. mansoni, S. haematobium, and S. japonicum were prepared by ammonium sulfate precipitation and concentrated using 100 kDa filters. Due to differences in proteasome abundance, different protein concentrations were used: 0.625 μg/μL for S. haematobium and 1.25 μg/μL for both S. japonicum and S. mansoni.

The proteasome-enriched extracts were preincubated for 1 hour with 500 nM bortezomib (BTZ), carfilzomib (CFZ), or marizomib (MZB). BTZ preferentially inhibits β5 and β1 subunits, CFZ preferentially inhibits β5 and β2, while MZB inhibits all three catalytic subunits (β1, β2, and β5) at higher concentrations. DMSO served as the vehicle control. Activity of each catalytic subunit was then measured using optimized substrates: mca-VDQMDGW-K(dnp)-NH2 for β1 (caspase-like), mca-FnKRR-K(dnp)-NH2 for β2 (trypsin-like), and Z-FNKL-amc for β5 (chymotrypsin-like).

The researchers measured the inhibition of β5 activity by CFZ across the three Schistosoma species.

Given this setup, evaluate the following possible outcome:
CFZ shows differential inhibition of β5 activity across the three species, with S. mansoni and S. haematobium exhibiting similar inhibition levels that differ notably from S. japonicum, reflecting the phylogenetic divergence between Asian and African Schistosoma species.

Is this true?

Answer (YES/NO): NO